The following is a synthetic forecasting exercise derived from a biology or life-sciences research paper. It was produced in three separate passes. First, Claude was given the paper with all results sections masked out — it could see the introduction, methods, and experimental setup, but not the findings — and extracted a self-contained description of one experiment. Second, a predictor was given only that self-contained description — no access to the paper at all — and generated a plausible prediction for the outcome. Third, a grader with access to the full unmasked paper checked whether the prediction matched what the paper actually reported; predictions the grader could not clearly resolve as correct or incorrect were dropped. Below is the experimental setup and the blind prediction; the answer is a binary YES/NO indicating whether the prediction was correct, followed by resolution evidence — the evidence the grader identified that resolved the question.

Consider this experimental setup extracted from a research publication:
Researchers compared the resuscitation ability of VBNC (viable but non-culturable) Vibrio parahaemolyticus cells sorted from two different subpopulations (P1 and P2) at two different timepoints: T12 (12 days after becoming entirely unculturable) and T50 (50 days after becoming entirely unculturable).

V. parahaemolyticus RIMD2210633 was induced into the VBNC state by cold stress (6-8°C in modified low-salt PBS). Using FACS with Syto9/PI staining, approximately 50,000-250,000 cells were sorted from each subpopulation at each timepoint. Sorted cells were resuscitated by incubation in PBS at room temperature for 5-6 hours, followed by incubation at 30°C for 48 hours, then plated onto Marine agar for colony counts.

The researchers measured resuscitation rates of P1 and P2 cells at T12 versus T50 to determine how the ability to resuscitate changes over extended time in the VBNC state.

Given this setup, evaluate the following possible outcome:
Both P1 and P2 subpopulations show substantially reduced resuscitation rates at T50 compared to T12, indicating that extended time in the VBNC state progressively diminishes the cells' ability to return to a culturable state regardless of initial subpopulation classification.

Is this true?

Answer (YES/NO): NO